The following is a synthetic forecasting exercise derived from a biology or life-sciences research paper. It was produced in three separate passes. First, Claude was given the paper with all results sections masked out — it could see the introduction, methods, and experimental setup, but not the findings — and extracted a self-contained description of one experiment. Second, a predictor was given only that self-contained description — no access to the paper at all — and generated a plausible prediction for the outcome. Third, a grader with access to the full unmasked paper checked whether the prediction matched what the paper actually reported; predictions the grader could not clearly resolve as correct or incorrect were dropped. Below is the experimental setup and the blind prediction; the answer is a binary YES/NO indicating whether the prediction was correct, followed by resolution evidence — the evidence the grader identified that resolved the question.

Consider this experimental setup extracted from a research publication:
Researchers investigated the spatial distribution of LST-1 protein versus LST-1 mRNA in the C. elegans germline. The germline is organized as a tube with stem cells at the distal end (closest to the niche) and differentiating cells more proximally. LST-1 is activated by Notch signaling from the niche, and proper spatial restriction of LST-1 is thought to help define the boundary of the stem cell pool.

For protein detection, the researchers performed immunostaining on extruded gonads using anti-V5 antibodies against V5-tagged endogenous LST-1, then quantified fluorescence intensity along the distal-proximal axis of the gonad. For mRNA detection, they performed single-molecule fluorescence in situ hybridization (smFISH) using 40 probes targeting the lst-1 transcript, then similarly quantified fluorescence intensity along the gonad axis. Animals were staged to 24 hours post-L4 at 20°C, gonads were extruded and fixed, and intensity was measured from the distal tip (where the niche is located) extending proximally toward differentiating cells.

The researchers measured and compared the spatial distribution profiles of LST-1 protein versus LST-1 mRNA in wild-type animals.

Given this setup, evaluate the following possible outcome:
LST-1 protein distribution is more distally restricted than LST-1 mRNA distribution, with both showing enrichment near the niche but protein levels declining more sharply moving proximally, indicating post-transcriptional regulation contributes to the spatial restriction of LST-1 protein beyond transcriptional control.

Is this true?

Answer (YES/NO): NO